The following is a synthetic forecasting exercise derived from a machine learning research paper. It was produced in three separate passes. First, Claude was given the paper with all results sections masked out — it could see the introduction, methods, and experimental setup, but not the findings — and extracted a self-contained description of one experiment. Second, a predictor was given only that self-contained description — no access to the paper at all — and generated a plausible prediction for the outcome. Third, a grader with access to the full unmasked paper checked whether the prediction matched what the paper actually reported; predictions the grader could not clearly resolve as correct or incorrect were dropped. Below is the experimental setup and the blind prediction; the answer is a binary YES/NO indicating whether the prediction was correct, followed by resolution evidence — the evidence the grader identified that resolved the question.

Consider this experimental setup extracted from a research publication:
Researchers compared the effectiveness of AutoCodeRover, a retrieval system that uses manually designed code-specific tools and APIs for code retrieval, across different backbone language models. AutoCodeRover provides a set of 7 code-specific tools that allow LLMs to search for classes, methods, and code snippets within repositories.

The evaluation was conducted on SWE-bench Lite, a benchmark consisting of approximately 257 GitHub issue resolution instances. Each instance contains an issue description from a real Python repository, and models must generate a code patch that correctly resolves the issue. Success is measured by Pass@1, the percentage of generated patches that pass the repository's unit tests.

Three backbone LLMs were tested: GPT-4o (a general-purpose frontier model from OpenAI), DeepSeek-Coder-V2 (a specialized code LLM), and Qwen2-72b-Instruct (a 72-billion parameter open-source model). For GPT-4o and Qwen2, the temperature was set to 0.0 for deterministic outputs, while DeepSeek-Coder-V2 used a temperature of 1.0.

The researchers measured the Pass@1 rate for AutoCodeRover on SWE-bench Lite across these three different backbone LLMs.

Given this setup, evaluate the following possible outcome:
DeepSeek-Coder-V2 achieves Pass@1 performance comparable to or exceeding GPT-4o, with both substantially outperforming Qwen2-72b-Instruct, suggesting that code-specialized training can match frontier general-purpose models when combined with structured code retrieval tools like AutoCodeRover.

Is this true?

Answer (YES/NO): NO